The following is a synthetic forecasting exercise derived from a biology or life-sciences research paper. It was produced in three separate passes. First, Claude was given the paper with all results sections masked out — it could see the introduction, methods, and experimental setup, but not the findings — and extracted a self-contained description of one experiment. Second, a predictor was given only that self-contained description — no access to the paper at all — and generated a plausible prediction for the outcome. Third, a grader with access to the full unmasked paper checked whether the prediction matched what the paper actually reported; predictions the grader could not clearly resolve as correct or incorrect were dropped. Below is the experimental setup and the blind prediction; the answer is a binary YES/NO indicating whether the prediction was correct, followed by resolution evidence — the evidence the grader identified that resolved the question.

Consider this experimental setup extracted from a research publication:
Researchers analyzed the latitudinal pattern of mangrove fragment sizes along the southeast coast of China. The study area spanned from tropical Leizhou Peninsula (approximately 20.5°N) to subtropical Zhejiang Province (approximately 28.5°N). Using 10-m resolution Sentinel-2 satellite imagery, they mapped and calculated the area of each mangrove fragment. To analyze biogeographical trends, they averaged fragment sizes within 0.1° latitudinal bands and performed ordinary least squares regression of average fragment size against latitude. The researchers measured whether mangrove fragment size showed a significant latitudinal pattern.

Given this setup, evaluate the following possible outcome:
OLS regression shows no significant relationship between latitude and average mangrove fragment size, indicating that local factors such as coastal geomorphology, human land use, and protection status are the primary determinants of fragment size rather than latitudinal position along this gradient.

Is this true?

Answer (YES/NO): NO